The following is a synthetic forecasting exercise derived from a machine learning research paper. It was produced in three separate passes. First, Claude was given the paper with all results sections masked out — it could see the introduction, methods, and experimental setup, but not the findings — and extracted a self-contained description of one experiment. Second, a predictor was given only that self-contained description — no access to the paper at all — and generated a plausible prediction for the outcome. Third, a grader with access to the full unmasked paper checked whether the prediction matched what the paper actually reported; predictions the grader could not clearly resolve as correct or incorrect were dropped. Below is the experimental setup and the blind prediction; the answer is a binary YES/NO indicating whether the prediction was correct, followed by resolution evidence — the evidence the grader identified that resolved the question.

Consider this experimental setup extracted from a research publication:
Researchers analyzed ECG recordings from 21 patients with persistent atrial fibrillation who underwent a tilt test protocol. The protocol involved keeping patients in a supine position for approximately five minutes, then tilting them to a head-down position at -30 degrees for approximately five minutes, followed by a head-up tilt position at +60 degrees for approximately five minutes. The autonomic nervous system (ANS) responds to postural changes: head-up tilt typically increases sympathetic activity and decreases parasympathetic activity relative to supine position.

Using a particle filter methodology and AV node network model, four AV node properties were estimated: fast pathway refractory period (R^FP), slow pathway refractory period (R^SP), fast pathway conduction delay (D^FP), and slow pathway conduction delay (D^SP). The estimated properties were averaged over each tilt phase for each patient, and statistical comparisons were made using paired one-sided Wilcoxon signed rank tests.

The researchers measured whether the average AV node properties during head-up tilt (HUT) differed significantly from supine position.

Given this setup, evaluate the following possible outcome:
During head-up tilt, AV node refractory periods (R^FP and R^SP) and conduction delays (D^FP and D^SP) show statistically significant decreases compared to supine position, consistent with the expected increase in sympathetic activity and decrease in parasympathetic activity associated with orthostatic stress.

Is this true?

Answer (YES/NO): NO